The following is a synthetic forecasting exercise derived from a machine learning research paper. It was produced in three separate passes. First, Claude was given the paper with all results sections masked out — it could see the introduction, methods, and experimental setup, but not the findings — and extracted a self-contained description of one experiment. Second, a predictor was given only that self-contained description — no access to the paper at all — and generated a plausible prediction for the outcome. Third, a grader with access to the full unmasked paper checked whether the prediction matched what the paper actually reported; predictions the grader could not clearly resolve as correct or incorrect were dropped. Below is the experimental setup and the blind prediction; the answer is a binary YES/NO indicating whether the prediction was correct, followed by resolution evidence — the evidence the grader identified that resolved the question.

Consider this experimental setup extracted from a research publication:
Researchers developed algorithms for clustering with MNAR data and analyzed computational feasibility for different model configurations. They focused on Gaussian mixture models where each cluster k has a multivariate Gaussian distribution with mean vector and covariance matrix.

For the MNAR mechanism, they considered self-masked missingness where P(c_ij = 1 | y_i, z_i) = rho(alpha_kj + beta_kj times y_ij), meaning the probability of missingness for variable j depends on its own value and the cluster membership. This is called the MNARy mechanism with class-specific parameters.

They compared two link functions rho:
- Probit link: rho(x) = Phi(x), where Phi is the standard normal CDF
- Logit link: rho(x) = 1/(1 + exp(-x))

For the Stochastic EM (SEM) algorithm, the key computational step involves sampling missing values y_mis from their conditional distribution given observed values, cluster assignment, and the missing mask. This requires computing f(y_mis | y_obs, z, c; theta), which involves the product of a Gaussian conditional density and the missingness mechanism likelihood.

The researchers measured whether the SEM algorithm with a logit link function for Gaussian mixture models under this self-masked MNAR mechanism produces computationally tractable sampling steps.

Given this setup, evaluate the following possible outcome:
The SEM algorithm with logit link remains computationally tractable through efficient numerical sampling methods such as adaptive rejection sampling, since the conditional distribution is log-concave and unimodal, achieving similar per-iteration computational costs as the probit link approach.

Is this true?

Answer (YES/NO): NO